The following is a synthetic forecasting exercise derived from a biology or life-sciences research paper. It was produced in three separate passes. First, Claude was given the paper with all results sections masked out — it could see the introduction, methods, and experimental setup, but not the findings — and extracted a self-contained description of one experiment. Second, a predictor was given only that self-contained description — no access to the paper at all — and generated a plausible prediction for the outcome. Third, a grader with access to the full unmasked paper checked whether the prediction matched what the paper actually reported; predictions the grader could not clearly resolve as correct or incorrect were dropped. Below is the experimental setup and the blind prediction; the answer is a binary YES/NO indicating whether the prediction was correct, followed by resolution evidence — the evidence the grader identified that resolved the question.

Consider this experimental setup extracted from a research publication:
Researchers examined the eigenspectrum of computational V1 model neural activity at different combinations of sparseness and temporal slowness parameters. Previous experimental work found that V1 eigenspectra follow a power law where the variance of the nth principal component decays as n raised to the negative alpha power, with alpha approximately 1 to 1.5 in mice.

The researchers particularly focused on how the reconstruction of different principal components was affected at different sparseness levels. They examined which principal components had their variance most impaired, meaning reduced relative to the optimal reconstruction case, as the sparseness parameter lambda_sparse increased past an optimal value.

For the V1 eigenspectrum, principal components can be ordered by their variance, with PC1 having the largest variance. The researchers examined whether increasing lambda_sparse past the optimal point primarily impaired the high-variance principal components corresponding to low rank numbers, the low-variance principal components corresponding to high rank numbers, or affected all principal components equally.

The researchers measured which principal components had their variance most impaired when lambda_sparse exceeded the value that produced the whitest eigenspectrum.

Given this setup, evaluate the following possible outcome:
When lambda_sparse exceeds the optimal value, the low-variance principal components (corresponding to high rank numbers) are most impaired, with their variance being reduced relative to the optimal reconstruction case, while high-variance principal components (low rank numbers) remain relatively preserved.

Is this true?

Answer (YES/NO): NO